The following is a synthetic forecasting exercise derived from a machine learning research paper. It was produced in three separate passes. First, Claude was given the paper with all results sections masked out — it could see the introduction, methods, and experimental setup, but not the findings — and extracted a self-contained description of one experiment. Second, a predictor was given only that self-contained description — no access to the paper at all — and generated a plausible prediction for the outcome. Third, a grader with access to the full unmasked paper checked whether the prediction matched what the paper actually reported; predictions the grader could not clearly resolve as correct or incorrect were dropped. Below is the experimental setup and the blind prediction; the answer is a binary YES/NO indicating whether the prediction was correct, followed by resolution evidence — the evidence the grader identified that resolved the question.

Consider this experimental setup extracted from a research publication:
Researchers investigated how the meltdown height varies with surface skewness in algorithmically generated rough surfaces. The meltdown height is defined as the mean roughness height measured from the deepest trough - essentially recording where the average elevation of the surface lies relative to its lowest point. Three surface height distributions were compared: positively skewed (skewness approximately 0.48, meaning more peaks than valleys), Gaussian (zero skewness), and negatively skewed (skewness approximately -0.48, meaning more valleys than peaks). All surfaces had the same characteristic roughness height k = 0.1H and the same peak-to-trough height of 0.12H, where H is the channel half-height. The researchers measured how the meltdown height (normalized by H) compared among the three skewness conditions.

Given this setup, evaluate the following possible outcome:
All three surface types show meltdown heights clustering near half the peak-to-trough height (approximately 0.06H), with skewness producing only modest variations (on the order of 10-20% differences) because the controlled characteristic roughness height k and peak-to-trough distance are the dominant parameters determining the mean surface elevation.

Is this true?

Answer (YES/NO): NO